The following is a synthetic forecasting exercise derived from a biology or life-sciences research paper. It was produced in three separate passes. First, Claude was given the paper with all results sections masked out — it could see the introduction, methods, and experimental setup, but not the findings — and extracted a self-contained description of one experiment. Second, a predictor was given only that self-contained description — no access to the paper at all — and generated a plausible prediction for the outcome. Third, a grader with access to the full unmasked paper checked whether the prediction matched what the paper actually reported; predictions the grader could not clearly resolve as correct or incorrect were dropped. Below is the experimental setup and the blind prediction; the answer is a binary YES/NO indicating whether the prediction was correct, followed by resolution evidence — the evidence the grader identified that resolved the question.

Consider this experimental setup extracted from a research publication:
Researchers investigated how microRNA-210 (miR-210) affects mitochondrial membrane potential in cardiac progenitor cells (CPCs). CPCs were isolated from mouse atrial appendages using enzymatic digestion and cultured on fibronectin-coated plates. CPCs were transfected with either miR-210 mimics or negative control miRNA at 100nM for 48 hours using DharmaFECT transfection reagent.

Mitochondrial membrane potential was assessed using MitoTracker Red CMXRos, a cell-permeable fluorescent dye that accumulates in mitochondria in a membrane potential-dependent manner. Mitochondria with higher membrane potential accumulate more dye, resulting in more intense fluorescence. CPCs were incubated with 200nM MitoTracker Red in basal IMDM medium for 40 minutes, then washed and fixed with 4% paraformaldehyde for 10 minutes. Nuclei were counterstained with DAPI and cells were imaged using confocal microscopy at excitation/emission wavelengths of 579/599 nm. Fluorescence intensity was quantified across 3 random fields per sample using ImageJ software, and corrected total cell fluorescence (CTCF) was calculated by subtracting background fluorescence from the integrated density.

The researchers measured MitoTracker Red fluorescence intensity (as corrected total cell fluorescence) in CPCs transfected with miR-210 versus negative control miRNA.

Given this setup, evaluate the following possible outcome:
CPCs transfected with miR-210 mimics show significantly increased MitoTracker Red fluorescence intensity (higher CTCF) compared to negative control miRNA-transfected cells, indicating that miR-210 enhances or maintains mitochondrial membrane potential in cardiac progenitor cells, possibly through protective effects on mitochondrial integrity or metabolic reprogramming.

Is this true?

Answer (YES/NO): YES